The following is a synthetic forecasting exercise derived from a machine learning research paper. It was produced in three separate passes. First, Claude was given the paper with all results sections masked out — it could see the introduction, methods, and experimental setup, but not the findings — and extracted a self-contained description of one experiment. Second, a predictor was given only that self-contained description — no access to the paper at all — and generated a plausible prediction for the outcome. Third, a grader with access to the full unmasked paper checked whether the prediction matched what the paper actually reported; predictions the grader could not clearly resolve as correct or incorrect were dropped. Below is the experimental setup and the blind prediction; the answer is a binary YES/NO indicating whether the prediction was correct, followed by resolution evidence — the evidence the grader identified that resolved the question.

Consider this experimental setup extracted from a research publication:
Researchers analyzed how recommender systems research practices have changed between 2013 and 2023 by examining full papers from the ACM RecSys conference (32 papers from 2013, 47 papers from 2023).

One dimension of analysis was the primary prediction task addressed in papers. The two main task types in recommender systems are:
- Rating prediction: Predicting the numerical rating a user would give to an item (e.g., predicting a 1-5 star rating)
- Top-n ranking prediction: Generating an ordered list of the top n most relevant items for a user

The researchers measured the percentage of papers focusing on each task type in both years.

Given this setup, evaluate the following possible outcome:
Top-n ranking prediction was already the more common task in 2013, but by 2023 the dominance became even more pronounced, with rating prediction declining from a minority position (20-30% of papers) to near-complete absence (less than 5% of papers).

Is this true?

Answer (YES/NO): NO